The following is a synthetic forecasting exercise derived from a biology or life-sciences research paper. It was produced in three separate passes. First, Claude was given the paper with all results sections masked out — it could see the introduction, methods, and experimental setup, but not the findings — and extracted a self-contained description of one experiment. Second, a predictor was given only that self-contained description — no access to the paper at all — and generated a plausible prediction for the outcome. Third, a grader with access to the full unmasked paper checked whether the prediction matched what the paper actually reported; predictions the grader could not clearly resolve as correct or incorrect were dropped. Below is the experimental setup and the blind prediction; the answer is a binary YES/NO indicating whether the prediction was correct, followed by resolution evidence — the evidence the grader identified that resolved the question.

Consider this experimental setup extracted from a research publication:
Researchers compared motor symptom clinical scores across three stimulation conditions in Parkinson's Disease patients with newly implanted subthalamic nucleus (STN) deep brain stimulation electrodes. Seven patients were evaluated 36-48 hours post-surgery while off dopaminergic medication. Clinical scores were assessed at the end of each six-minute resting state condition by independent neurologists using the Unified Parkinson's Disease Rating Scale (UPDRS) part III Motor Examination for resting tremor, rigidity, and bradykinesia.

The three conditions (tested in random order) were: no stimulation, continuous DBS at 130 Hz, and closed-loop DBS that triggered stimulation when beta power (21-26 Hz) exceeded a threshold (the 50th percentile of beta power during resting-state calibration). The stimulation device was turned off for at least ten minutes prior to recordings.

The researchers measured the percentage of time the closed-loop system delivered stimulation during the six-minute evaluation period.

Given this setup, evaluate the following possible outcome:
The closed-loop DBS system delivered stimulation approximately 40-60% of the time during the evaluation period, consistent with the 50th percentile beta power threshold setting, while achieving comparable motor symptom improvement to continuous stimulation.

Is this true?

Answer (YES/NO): YES